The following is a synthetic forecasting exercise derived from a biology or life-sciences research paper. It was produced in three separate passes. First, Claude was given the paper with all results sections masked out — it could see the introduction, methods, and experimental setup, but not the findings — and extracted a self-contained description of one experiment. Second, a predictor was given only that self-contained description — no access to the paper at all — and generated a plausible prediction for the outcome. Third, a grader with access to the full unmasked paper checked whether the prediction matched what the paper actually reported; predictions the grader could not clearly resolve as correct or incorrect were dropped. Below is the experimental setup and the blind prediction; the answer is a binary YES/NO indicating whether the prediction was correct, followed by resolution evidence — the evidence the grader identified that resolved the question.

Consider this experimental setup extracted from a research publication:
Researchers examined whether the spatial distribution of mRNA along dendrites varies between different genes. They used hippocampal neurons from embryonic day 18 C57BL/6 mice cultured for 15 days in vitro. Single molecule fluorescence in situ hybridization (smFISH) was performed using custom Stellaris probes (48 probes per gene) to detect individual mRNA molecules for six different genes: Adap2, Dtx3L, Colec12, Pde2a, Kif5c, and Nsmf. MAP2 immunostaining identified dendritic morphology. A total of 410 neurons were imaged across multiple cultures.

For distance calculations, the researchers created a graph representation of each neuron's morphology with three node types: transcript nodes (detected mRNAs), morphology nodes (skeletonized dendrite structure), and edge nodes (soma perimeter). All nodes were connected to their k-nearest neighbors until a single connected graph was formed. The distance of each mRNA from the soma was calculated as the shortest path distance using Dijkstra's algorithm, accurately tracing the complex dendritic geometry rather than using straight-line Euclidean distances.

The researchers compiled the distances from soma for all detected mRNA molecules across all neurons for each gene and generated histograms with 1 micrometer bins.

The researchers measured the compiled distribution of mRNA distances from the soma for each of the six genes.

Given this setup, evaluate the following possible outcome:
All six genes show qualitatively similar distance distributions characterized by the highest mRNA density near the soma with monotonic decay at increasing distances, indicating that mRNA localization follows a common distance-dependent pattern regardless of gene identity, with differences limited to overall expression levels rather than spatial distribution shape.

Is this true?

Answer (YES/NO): NO